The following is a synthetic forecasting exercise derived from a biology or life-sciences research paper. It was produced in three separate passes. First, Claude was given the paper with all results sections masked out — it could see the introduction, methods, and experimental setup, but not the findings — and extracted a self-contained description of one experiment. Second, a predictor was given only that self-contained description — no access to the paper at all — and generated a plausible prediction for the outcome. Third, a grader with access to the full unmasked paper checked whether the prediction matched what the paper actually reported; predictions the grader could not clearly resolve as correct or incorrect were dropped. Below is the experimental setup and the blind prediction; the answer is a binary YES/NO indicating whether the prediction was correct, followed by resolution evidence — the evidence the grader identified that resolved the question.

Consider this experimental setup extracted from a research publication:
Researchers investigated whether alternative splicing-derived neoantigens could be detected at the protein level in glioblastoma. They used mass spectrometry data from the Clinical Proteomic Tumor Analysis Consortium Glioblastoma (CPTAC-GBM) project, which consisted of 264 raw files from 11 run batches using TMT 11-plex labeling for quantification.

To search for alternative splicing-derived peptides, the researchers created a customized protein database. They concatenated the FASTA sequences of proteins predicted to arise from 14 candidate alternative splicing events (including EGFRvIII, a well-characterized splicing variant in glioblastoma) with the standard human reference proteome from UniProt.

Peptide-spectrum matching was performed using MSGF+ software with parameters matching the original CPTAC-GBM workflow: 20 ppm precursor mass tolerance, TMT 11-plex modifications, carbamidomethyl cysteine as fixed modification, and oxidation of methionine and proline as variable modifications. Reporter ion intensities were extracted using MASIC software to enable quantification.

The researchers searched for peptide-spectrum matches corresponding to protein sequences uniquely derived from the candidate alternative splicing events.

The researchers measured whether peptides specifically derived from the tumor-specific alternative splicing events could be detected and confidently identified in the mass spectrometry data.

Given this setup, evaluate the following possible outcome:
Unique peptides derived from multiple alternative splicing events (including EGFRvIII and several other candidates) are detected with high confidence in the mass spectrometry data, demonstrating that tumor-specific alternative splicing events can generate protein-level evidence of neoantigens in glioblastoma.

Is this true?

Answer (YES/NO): NO